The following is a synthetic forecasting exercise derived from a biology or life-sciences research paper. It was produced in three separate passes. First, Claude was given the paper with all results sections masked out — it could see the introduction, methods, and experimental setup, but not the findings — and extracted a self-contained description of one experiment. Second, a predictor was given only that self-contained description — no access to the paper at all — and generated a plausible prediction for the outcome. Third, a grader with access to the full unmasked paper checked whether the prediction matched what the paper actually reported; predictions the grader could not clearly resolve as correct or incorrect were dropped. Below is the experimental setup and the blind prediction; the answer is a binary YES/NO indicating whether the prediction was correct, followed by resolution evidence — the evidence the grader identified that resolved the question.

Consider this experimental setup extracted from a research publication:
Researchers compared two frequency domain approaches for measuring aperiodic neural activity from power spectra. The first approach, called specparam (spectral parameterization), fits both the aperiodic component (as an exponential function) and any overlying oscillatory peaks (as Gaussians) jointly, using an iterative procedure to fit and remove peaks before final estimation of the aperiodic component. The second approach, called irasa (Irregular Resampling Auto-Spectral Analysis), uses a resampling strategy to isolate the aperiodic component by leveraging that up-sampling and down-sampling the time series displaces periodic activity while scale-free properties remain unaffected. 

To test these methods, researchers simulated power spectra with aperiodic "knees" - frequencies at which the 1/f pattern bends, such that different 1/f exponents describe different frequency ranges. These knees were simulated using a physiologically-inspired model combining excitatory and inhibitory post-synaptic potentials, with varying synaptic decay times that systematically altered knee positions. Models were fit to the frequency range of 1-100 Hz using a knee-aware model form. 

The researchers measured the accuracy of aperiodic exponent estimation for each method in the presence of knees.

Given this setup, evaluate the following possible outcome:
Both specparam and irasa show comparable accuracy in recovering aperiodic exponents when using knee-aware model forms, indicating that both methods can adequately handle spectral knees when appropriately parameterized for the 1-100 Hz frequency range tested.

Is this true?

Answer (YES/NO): NO